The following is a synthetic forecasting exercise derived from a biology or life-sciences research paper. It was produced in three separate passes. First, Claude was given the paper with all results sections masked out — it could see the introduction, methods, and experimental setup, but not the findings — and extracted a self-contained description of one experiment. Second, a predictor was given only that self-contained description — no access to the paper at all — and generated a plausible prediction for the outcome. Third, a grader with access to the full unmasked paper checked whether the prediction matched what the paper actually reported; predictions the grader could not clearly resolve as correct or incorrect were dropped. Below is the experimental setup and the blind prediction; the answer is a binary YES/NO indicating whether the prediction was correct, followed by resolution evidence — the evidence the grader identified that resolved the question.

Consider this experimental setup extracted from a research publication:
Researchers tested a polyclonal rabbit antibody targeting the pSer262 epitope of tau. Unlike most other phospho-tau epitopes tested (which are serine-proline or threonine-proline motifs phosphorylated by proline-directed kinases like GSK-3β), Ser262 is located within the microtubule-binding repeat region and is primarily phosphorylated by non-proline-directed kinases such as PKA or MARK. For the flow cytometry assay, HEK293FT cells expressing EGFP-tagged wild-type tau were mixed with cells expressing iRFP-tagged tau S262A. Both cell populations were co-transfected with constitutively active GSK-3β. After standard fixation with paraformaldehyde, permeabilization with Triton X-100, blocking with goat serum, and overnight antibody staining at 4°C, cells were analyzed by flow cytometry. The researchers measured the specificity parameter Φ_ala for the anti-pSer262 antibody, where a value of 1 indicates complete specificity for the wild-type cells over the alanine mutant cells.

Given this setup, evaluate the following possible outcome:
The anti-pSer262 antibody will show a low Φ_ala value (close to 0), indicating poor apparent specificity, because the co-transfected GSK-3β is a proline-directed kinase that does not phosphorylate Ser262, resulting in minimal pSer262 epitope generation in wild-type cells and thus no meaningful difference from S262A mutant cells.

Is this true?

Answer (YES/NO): NO